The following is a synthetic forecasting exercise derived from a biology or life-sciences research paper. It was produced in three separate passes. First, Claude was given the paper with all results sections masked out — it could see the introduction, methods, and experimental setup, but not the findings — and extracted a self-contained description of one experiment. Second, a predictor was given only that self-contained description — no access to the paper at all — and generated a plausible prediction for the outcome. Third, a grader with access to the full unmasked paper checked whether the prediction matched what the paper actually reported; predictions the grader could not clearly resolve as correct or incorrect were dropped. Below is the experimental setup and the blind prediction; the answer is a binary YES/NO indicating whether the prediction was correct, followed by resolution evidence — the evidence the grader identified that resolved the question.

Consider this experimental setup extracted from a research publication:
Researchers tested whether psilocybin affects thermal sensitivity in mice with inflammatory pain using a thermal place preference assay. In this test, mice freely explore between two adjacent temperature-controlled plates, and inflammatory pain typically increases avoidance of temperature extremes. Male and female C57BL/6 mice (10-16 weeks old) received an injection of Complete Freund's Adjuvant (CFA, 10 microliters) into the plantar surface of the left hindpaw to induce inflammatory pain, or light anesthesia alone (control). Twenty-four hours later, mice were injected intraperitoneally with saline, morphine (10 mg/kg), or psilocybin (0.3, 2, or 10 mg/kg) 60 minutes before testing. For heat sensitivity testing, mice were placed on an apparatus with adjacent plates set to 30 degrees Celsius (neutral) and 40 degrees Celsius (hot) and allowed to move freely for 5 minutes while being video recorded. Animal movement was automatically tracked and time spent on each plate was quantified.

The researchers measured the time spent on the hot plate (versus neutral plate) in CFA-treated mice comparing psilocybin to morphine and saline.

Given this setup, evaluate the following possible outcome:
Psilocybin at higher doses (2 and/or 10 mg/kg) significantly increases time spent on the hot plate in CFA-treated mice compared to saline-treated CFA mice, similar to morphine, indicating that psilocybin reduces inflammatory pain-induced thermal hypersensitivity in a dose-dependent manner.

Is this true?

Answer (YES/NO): NO